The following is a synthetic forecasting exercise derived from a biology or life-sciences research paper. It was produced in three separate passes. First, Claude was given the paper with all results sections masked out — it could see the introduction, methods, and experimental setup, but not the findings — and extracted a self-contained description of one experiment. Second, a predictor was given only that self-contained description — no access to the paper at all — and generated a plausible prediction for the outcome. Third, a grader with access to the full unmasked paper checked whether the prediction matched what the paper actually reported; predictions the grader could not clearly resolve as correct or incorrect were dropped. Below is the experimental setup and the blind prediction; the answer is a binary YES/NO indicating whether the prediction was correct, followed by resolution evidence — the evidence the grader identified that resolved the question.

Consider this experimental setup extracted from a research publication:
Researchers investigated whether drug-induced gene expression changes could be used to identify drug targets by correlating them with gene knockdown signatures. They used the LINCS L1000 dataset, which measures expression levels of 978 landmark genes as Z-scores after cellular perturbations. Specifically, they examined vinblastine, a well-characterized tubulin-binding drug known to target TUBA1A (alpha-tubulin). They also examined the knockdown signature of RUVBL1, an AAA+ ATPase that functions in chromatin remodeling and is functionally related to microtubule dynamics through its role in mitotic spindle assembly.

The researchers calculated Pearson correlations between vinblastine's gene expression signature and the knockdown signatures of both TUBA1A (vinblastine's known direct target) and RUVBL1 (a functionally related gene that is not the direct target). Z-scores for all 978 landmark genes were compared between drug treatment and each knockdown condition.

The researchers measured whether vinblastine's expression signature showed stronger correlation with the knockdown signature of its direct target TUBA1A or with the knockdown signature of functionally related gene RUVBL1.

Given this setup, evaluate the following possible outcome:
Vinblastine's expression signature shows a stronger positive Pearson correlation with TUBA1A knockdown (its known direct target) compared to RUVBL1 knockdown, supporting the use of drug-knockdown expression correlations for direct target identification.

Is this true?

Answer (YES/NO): NO